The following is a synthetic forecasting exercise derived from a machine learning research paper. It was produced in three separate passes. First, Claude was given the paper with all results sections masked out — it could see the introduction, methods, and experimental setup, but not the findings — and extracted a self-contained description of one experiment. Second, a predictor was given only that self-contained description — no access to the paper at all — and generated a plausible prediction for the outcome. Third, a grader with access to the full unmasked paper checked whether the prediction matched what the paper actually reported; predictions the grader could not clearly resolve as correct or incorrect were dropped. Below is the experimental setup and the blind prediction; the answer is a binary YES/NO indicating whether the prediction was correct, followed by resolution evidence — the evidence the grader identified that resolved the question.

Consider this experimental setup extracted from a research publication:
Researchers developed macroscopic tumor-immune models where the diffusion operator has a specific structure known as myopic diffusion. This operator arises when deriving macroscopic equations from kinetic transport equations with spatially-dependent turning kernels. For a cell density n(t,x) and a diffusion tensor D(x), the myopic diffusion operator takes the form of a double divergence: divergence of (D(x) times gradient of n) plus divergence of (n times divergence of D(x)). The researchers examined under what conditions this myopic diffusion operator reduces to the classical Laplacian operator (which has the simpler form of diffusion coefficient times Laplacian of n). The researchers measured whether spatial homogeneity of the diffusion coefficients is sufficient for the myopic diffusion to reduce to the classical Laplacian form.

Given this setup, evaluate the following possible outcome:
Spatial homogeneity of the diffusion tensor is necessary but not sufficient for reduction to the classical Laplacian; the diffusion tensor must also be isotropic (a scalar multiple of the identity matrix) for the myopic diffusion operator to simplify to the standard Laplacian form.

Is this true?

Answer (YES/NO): NO